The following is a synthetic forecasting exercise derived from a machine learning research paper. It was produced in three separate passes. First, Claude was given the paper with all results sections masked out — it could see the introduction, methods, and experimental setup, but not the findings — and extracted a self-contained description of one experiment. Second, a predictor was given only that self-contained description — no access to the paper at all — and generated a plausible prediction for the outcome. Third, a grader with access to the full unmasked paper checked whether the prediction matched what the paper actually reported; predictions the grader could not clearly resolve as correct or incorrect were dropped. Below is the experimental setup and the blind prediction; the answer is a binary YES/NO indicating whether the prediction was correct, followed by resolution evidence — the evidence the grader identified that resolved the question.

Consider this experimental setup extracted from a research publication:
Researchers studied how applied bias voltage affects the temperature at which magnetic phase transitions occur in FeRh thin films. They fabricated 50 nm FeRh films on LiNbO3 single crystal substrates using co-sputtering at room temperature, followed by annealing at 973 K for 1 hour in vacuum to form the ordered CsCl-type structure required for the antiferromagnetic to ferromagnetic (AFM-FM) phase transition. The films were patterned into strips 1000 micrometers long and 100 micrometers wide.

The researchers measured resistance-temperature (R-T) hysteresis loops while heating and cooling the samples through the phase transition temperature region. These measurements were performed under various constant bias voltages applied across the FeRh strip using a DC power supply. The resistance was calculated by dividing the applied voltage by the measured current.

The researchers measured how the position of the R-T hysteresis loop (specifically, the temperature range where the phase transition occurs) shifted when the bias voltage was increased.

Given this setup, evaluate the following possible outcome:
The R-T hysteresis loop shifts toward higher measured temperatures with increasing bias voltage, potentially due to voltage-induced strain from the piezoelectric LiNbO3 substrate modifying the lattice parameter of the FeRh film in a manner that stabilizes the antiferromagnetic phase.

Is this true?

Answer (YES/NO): NO